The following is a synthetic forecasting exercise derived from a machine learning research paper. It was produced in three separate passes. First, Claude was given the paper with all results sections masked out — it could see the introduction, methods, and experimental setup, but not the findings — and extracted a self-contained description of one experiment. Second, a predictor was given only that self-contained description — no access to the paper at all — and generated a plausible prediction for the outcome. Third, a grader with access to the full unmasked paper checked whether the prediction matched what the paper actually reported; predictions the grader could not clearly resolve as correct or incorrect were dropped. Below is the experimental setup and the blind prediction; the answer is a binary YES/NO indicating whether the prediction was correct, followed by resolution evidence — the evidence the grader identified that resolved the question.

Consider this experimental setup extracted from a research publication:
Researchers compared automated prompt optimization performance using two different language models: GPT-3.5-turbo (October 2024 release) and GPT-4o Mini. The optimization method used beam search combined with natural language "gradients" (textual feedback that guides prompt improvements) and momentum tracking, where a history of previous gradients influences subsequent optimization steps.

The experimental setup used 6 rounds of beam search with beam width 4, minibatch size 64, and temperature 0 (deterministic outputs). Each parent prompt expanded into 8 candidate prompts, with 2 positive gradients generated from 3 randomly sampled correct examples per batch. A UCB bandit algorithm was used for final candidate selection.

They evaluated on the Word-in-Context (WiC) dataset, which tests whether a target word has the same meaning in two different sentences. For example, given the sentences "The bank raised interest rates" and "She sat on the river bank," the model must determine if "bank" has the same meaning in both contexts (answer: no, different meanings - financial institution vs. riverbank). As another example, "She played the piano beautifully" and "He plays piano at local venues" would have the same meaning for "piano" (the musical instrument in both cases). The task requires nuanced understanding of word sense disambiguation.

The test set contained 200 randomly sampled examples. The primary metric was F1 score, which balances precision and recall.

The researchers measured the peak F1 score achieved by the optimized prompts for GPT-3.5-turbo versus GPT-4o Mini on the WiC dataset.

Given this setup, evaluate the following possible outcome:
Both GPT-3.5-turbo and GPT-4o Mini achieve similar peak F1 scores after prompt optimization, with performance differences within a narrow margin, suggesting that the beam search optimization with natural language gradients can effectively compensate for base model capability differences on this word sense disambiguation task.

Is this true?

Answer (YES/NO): NO